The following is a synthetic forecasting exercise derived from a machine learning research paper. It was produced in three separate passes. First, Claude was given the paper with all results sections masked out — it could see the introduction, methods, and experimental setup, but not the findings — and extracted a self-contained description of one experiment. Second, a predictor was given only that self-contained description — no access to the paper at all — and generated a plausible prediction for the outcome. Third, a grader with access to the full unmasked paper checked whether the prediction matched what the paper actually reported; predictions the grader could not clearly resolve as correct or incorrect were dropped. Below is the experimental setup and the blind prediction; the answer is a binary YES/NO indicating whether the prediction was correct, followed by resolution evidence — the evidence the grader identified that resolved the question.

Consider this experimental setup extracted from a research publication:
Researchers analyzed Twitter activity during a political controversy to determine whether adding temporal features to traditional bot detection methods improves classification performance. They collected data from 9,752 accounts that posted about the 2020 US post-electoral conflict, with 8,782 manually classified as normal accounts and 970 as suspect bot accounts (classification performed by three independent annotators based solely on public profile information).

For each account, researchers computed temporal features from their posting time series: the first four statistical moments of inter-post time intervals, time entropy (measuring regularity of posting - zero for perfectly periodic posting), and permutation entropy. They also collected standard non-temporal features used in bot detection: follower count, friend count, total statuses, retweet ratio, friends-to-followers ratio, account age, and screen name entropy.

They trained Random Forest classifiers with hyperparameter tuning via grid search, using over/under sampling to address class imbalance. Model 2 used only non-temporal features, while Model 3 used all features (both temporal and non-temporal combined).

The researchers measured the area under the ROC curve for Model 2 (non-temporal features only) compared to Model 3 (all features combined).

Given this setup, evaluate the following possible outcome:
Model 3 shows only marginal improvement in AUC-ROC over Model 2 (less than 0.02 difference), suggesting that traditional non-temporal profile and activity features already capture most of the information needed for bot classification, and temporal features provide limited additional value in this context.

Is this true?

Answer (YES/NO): YES